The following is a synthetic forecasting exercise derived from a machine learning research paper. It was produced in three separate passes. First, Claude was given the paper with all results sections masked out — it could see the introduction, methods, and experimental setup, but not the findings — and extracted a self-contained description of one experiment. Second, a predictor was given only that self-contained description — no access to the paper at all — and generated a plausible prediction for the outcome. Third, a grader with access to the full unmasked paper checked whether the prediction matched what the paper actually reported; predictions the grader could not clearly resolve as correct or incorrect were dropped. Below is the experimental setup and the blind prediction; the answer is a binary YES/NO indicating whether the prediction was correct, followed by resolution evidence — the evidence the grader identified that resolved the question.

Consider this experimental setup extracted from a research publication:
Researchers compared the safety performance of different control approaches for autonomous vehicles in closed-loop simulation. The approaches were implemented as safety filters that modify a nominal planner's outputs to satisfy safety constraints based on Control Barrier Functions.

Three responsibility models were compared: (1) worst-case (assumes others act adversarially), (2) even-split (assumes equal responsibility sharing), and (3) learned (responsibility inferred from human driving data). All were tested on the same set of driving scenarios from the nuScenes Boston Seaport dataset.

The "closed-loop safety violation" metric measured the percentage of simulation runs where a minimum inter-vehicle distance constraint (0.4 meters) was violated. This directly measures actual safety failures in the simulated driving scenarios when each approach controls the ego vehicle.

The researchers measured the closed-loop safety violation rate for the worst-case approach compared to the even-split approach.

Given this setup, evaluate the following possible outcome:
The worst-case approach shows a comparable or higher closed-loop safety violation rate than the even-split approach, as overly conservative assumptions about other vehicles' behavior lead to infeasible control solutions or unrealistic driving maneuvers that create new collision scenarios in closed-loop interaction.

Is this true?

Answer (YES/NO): NO